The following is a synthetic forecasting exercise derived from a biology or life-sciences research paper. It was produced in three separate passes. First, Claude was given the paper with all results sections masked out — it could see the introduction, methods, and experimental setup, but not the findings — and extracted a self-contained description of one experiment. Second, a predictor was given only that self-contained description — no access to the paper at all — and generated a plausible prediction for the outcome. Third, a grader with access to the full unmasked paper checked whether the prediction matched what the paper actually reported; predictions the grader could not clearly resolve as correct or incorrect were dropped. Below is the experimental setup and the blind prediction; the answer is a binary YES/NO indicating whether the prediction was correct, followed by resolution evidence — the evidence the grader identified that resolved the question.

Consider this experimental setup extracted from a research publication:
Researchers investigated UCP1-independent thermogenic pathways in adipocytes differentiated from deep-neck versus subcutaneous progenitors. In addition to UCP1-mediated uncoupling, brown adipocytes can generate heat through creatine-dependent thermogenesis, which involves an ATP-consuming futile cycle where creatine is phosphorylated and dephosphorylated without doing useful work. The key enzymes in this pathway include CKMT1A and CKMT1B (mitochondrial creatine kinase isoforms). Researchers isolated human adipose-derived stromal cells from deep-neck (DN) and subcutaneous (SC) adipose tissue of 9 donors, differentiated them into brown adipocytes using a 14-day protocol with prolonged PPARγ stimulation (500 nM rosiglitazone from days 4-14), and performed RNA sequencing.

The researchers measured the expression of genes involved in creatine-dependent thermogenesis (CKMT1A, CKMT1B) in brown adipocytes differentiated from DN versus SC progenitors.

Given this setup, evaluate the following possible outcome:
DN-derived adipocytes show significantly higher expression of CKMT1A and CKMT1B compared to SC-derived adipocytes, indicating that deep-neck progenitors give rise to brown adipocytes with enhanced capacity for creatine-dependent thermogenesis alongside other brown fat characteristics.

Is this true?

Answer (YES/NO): YES